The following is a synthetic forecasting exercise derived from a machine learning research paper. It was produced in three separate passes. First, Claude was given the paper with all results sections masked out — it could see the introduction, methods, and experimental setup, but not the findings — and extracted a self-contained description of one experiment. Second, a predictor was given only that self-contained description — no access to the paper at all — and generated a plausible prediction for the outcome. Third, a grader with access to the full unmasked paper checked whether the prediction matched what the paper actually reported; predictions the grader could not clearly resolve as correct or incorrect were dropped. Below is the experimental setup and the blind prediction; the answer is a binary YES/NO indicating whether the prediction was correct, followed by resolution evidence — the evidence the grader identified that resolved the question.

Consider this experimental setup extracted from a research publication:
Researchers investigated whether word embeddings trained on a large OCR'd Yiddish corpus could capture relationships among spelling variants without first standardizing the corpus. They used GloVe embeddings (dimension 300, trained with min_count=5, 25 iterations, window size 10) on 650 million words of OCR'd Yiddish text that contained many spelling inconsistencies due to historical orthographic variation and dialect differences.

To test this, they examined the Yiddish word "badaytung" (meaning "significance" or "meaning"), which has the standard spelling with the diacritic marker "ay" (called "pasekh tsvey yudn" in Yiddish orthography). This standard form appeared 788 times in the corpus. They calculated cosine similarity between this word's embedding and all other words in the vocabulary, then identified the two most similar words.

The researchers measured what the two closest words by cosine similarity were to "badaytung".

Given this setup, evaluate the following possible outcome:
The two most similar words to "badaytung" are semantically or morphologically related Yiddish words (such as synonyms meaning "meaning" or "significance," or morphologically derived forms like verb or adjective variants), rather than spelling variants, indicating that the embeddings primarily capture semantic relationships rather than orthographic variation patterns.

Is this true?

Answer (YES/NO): NO